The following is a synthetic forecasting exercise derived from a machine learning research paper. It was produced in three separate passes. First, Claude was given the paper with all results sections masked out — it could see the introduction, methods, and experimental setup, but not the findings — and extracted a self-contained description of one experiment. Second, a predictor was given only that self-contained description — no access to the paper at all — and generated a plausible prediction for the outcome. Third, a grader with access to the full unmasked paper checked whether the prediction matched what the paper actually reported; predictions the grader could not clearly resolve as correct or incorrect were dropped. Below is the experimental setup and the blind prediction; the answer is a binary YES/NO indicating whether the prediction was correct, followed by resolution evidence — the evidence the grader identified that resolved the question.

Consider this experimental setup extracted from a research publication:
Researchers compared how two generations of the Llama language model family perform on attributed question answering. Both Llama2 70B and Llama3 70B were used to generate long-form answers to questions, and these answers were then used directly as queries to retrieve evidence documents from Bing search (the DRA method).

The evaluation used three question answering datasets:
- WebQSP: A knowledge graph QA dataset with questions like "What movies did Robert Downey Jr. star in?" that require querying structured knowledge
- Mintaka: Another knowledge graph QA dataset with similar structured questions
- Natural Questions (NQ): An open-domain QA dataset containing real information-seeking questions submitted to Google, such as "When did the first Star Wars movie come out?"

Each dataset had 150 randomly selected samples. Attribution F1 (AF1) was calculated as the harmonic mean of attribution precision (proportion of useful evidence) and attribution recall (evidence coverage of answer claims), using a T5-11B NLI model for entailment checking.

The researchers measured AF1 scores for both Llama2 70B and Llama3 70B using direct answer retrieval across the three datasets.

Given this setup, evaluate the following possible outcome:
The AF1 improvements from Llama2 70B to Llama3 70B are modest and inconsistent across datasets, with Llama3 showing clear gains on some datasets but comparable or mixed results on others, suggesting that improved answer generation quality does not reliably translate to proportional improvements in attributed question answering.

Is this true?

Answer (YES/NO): YES